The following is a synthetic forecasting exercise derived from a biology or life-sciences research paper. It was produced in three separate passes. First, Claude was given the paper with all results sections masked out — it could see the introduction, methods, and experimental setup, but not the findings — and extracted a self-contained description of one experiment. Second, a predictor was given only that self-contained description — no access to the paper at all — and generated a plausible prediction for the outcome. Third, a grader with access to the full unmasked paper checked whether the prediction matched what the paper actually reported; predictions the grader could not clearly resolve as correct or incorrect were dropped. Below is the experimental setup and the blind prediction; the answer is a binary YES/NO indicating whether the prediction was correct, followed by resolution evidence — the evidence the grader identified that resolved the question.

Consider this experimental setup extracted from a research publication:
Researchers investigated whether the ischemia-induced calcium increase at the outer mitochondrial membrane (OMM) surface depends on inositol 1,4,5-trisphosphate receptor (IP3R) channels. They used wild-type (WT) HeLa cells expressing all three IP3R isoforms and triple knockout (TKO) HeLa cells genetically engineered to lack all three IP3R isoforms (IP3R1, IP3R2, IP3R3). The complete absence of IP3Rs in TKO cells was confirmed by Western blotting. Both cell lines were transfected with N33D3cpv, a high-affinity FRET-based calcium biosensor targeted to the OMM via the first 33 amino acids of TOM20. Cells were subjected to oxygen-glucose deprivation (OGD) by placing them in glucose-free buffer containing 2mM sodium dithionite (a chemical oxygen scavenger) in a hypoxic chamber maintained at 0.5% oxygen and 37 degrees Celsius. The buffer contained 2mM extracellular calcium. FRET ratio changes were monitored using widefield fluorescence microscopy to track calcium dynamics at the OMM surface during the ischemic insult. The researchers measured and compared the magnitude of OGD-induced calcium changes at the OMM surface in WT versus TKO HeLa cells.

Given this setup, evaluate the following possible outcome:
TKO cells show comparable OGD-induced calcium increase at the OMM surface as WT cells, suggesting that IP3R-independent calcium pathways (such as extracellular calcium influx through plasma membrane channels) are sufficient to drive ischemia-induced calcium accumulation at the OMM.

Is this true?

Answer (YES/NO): NO